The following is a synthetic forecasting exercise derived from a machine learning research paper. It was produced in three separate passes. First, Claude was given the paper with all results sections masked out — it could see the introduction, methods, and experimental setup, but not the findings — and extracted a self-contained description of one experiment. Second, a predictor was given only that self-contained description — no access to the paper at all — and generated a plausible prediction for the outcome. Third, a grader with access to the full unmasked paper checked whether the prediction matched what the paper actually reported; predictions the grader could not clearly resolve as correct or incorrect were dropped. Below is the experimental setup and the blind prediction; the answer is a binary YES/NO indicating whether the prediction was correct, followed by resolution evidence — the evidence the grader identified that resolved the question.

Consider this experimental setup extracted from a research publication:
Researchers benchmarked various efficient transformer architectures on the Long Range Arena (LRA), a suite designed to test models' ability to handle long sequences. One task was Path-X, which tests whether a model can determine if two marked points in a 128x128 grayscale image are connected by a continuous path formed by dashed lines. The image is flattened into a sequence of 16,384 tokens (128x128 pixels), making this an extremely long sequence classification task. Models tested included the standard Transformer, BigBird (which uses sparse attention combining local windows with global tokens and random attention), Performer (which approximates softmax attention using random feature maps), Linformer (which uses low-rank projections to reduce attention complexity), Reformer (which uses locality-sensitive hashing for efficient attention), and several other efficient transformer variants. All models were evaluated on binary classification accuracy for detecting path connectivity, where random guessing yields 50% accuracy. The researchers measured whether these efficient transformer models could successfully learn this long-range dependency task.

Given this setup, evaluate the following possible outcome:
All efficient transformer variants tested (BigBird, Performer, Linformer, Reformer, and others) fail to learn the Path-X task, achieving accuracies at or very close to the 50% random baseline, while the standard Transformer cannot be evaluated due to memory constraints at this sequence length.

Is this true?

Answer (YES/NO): NO